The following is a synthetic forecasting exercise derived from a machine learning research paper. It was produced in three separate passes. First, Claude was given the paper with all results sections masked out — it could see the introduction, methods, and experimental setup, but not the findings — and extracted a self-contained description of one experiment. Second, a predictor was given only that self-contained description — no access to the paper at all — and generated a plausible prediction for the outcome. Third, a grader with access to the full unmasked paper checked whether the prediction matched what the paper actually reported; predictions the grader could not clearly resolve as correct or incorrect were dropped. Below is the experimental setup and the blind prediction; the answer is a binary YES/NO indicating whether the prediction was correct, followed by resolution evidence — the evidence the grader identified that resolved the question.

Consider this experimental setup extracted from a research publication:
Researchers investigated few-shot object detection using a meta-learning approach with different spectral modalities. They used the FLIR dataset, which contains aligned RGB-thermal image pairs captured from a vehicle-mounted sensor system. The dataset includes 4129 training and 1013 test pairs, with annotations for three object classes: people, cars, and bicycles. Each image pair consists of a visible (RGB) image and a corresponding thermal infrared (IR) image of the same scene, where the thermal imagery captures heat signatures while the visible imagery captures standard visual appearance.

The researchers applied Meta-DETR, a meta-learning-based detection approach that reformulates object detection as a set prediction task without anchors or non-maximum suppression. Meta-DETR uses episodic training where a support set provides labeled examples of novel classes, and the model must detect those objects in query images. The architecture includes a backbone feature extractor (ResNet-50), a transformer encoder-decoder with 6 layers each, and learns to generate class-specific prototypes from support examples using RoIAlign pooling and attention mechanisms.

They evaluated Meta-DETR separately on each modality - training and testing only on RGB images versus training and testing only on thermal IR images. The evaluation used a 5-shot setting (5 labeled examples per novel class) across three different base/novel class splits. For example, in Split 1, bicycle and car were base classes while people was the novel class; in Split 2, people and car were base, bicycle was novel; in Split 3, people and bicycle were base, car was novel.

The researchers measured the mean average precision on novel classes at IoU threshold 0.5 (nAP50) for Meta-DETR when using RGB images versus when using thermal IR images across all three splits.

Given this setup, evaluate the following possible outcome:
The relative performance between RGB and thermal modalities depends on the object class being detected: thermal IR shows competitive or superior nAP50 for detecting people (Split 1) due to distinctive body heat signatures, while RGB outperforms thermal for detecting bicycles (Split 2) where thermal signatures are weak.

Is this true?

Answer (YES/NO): NO